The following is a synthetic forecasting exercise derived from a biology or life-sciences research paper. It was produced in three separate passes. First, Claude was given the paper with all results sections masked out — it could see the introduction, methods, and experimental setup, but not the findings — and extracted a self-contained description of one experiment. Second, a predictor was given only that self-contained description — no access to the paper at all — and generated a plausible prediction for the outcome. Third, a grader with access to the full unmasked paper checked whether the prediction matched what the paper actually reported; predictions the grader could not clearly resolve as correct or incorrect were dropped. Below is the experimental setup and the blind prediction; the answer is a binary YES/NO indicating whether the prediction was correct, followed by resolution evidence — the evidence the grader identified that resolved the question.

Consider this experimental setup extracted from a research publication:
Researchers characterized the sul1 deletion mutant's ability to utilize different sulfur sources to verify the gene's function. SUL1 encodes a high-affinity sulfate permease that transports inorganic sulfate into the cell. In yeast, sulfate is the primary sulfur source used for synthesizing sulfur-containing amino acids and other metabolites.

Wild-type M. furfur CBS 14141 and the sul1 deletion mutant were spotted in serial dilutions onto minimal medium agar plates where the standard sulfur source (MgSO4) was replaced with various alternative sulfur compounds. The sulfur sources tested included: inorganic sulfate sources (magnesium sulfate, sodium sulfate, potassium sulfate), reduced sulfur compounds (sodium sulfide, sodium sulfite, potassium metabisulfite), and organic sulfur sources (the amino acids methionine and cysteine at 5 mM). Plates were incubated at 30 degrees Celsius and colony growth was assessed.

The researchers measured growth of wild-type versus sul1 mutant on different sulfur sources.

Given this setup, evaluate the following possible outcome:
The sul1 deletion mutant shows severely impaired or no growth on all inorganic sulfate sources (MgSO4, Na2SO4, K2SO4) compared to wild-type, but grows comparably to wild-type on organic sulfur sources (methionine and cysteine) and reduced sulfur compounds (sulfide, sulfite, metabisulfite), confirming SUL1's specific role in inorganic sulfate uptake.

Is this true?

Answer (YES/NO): NO